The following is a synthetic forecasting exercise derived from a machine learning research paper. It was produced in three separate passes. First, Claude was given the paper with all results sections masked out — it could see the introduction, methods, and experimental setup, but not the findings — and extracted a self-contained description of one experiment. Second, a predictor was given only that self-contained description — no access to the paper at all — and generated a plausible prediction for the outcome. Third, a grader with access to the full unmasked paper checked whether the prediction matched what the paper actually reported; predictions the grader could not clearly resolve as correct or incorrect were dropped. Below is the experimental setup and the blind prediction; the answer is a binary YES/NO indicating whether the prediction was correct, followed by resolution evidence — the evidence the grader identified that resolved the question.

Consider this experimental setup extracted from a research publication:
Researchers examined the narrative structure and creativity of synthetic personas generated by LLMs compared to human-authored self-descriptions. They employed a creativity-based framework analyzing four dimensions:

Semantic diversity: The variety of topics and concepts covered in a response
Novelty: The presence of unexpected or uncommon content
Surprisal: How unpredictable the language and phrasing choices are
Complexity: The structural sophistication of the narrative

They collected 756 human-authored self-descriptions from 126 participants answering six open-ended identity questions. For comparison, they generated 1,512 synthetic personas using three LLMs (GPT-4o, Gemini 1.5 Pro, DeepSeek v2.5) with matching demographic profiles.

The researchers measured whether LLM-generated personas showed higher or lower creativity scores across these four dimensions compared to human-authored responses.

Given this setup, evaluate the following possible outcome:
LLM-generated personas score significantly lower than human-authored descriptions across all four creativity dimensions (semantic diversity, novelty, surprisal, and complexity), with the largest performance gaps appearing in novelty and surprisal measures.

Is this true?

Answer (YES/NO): NO